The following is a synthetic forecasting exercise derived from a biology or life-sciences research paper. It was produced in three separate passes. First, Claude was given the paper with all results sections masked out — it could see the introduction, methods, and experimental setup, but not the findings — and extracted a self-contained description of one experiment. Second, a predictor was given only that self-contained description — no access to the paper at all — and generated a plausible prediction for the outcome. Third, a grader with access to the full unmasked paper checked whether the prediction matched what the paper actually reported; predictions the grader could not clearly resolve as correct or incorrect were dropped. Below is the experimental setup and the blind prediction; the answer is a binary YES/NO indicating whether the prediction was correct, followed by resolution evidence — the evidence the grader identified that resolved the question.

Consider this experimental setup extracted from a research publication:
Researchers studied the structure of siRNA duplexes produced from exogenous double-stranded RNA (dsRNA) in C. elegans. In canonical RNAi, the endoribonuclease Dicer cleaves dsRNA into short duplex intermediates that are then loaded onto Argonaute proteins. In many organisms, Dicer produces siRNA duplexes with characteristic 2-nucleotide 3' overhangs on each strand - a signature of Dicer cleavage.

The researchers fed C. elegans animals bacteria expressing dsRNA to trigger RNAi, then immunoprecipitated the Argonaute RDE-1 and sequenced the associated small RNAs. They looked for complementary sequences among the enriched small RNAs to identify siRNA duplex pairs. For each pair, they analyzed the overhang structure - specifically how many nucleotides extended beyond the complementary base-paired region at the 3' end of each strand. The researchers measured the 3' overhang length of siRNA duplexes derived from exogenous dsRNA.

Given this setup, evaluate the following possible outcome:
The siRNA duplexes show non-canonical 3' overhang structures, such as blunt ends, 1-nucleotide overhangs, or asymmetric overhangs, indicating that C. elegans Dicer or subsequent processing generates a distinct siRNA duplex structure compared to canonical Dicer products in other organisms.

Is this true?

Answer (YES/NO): NO